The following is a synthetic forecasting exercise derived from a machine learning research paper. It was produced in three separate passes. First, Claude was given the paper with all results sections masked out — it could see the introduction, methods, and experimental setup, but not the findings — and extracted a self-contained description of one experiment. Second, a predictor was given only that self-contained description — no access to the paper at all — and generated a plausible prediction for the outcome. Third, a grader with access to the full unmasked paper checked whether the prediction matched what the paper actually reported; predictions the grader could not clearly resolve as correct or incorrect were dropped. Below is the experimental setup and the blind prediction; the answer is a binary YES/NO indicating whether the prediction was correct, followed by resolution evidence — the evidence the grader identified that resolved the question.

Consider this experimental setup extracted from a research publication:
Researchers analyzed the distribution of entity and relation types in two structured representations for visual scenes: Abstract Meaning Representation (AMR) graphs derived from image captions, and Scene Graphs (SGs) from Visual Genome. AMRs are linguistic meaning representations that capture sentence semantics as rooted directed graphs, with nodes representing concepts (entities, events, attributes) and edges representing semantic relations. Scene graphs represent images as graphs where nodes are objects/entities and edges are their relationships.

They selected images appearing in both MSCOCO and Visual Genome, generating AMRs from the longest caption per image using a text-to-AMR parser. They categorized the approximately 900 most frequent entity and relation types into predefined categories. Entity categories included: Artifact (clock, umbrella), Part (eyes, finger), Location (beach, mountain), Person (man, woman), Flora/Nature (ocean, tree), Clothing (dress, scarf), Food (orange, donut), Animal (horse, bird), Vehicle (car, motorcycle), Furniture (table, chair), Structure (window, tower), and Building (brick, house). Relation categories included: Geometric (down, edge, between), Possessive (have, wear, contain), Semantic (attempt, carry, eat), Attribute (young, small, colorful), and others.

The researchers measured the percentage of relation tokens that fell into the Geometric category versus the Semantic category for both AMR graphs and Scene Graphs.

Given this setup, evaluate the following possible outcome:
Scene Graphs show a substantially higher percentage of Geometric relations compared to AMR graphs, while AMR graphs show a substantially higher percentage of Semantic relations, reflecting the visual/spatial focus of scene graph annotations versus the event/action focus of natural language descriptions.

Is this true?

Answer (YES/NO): YES